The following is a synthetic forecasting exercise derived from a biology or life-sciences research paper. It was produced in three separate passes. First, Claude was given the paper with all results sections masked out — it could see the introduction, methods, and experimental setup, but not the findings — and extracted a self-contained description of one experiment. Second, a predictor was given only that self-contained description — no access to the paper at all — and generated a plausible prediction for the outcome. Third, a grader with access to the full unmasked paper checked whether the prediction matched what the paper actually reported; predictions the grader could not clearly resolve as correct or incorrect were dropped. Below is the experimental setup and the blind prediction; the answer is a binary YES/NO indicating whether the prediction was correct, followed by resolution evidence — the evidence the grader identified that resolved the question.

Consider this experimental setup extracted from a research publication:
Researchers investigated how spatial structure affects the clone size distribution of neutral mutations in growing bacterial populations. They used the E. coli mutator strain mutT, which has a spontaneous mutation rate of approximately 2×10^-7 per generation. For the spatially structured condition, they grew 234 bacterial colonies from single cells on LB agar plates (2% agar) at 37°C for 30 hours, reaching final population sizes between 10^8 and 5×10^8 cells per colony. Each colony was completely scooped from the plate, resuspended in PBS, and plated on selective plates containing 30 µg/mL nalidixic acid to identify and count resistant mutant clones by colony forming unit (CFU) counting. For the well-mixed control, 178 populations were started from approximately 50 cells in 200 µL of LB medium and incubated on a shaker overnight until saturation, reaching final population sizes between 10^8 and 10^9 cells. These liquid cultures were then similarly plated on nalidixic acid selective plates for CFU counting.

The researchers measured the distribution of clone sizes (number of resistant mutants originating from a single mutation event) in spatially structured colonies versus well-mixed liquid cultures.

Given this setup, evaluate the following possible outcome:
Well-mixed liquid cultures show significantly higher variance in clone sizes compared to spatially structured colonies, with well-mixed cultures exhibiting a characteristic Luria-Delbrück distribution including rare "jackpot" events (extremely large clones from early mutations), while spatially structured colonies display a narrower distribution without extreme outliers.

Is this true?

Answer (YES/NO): NO